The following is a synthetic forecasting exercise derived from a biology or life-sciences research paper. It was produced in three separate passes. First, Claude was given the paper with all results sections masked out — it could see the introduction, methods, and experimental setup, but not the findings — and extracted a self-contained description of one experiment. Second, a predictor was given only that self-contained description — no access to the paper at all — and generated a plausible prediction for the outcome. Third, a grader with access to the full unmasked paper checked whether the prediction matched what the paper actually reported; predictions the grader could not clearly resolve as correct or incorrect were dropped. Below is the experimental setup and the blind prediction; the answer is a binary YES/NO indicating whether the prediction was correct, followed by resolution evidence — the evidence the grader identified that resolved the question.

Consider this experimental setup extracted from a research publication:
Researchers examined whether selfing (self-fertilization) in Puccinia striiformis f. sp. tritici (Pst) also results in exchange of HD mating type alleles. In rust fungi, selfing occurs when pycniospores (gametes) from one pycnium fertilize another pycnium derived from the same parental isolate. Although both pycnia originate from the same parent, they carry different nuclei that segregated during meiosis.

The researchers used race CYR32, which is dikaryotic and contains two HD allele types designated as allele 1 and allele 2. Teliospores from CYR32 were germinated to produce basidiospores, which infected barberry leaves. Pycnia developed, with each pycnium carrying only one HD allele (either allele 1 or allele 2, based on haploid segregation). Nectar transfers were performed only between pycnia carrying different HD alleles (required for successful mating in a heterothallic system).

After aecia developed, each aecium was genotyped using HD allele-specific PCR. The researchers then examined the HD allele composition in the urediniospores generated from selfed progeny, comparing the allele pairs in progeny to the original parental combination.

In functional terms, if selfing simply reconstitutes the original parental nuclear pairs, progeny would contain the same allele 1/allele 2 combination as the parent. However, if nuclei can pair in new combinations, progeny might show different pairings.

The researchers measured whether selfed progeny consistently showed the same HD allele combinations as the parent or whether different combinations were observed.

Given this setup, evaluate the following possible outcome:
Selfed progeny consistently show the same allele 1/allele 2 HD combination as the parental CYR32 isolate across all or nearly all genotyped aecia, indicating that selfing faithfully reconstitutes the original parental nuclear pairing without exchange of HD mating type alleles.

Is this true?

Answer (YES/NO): YES